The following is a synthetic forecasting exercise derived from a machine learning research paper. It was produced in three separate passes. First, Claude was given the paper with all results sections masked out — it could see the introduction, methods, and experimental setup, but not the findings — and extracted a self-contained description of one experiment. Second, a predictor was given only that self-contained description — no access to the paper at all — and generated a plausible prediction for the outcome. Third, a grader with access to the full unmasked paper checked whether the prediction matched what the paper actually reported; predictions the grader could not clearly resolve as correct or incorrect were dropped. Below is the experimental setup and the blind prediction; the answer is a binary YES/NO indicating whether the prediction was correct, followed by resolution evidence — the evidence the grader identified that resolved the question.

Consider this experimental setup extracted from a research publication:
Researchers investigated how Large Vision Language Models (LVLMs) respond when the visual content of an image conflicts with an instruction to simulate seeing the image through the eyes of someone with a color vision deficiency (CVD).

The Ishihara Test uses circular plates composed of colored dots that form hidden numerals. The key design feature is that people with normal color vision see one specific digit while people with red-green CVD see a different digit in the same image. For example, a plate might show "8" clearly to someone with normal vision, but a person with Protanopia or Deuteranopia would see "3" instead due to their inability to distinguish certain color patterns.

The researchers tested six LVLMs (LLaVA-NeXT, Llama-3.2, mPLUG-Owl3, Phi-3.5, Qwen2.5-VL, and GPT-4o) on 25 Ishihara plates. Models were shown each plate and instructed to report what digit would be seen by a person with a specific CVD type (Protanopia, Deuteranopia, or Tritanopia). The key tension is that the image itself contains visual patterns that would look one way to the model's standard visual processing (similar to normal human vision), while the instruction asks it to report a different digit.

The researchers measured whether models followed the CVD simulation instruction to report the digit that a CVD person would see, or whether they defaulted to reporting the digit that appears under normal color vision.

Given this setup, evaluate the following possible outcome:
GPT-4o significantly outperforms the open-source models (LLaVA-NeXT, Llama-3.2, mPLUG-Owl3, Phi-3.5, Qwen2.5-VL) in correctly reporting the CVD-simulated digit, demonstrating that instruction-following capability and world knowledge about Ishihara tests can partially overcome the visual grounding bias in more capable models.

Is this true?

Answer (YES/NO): NO